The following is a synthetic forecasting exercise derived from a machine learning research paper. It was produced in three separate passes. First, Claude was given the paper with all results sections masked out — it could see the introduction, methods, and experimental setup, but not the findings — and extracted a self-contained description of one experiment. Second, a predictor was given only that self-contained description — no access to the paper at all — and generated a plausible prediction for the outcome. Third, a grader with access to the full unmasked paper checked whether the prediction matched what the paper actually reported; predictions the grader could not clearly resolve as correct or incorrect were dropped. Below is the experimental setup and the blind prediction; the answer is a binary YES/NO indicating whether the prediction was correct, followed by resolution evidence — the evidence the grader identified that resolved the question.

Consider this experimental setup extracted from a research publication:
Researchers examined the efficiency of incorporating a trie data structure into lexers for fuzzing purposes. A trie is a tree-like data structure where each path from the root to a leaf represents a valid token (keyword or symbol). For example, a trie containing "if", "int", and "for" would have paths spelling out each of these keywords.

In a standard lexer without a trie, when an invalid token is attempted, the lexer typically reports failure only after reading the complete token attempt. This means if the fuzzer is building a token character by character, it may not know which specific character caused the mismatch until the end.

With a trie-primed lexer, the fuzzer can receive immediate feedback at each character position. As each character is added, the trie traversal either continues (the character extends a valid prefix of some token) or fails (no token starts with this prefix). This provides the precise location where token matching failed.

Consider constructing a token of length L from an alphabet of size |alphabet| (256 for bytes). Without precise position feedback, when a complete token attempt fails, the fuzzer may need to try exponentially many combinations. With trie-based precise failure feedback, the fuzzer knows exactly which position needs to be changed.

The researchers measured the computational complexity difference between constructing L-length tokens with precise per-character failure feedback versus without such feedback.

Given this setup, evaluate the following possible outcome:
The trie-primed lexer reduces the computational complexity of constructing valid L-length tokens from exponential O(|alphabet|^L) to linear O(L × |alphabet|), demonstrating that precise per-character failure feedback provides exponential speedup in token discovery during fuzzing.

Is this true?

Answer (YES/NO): YES